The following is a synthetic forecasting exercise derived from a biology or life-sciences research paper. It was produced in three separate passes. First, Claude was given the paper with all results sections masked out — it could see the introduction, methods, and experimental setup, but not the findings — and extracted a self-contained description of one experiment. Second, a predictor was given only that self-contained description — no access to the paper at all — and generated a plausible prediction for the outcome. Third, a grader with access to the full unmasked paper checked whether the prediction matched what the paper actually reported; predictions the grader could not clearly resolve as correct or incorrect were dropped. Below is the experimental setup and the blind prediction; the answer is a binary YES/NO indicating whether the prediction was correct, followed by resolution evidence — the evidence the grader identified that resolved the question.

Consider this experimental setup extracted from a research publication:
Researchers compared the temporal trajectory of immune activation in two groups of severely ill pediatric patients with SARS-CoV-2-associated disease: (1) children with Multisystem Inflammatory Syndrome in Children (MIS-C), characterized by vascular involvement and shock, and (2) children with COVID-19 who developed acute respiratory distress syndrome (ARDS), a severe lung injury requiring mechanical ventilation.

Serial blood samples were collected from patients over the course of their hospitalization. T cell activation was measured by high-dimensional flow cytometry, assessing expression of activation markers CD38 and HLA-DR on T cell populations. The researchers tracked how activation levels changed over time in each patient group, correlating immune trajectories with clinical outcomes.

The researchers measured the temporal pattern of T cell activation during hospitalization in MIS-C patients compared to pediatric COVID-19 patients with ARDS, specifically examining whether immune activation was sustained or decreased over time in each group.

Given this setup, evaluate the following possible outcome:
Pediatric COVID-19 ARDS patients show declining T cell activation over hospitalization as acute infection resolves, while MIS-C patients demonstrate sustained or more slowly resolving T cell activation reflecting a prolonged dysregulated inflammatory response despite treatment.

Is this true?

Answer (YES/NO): NO